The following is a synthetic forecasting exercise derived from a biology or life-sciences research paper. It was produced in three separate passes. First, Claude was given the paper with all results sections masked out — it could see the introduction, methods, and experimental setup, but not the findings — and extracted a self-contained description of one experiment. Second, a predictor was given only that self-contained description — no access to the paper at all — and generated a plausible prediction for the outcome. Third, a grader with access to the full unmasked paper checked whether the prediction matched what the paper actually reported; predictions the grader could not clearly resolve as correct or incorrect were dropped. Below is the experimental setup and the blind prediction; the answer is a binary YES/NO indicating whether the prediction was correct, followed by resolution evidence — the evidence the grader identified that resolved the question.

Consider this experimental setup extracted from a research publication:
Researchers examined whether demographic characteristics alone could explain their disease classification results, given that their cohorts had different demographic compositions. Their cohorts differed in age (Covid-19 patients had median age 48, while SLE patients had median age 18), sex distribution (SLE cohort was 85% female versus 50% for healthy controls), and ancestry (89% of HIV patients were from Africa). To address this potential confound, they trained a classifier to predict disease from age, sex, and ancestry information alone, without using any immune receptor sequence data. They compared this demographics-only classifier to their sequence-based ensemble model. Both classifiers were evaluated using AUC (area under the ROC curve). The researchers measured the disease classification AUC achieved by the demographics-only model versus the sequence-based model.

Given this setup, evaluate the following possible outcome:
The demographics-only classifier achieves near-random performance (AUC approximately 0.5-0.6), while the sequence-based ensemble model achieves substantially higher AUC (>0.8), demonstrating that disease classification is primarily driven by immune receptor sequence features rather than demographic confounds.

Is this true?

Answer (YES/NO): NO